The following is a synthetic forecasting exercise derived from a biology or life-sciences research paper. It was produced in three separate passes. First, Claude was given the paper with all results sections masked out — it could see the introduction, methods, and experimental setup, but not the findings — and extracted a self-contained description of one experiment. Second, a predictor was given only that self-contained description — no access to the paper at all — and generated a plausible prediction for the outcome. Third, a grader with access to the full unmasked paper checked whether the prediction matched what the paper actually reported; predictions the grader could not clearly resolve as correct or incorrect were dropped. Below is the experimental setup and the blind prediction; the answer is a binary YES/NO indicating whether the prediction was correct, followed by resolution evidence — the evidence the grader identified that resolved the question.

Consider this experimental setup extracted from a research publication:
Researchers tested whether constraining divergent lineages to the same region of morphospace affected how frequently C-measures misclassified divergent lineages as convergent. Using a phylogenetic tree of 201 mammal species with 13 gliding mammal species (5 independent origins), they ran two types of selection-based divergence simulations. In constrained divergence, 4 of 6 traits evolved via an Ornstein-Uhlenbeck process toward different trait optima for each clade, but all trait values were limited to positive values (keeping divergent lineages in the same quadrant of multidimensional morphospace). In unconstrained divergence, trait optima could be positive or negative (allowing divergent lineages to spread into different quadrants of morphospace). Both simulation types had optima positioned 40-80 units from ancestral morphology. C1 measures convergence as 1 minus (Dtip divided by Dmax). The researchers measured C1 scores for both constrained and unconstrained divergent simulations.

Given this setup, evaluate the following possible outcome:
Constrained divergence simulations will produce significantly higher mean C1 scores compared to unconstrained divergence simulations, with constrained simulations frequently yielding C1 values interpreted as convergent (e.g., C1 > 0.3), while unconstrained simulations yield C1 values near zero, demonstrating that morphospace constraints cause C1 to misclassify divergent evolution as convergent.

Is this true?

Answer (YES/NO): YES